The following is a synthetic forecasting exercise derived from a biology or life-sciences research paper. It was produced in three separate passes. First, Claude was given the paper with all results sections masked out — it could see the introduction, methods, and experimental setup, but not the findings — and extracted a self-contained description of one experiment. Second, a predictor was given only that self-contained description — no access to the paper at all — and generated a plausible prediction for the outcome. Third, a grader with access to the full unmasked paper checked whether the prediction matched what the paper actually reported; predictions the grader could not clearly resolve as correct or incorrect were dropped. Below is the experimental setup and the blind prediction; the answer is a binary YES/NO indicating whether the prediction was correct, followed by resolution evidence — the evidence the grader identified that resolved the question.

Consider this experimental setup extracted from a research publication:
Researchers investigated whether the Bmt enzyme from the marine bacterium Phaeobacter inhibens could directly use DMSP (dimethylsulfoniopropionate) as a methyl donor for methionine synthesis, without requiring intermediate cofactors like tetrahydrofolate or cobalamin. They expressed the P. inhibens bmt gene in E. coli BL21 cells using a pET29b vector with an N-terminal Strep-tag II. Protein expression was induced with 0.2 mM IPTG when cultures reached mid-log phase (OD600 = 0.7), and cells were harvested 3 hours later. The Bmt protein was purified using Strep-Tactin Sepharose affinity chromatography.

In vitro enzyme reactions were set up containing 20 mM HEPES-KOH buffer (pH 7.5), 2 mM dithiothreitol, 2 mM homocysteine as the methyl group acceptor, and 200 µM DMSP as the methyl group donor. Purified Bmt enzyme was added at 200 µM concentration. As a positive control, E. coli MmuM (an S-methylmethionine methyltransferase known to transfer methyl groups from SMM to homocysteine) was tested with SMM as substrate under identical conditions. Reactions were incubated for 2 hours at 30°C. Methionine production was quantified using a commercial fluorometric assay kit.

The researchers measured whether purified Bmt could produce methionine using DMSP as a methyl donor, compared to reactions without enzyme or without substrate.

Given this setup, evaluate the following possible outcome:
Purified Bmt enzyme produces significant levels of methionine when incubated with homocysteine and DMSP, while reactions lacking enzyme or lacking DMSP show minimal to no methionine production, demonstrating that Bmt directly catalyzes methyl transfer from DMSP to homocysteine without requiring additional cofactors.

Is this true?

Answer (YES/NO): YES